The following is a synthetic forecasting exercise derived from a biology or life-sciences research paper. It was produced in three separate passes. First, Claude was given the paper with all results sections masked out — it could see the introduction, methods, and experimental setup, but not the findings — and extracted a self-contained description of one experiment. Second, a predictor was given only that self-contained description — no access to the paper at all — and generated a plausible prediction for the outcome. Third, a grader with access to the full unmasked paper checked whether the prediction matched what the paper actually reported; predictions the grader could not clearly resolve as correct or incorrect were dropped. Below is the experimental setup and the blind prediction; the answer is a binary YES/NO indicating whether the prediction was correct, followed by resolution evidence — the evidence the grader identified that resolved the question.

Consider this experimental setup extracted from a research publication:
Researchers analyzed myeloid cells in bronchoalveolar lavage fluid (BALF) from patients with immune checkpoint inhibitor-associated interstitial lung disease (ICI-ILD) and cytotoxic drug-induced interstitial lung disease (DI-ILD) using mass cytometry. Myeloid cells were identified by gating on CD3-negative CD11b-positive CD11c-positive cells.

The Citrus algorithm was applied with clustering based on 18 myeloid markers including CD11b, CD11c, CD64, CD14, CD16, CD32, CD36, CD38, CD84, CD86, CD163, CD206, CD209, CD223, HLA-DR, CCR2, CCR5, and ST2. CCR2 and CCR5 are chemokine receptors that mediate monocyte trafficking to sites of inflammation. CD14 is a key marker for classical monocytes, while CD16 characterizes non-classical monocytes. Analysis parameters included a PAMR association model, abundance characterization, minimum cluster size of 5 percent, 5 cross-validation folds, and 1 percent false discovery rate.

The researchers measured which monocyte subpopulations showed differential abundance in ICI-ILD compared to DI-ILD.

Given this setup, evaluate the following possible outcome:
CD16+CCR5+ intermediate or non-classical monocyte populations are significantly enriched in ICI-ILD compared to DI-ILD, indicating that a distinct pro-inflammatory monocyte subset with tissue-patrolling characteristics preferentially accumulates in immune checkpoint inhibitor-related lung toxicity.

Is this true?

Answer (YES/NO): NO